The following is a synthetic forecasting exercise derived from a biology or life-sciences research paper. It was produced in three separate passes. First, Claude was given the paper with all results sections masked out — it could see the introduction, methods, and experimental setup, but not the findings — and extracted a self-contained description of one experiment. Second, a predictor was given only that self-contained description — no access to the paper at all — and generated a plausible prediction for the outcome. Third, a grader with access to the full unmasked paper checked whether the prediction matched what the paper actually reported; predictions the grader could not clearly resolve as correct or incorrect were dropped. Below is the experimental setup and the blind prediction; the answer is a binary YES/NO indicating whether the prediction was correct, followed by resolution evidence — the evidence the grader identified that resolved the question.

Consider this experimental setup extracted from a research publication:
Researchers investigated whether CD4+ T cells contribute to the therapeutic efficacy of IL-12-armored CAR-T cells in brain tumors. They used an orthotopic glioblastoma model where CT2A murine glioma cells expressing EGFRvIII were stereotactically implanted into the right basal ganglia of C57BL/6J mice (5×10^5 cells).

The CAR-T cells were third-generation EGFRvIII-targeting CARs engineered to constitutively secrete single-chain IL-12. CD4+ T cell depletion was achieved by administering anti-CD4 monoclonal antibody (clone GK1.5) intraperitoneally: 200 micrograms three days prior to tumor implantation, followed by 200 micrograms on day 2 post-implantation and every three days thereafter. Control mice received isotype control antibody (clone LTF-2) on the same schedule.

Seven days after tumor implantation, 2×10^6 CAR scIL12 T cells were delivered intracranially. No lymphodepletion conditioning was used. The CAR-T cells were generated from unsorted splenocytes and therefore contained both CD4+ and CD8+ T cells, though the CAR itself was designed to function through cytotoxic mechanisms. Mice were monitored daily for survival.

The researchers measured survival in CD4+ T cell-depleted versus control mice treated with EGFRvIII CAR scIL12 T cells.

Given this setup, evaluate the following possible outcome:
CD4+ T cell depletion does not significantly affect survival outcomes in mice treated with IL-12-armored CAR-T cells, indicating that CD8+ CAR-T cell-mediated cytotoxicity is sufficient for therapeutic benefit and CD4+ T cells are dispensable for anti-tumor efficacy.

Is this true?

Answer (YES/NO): NO